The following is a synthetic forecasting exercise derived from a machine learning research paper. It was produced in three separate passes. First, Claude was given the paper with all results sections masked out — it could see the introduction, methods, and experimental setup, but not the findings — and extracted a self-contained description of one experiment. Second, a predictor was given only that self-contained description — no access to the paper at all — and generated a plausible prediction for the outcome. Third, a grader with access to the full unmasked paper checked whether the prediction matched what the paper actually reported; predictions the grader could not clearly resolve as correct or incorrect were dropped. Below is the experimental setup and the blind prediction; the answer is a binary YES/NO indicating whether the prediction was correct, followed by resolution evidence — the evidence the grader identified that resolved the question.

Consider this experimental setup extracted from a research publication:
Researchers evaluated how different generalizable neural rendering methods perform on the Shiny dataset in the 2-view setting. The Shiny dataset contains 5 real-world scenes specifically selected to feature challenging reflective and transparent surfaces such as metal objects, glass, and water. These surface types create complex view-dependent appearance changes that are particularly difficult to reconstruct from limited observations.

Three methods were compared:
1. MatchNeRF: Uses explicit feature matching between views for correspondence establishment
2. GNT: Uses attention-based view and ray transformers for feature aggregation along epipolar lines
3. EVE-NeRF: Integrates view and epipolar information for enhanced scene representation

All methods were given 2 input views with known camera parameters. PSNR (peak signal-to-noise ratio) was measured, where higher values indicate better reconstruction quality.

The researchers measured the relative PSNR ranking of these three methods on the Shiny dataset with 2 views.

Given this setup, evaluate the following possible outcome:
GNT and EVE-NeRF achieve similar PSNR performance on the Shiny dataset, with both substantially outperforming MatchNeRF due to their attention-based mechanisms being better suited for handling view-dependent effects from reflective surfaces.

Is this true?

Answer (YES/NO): NO